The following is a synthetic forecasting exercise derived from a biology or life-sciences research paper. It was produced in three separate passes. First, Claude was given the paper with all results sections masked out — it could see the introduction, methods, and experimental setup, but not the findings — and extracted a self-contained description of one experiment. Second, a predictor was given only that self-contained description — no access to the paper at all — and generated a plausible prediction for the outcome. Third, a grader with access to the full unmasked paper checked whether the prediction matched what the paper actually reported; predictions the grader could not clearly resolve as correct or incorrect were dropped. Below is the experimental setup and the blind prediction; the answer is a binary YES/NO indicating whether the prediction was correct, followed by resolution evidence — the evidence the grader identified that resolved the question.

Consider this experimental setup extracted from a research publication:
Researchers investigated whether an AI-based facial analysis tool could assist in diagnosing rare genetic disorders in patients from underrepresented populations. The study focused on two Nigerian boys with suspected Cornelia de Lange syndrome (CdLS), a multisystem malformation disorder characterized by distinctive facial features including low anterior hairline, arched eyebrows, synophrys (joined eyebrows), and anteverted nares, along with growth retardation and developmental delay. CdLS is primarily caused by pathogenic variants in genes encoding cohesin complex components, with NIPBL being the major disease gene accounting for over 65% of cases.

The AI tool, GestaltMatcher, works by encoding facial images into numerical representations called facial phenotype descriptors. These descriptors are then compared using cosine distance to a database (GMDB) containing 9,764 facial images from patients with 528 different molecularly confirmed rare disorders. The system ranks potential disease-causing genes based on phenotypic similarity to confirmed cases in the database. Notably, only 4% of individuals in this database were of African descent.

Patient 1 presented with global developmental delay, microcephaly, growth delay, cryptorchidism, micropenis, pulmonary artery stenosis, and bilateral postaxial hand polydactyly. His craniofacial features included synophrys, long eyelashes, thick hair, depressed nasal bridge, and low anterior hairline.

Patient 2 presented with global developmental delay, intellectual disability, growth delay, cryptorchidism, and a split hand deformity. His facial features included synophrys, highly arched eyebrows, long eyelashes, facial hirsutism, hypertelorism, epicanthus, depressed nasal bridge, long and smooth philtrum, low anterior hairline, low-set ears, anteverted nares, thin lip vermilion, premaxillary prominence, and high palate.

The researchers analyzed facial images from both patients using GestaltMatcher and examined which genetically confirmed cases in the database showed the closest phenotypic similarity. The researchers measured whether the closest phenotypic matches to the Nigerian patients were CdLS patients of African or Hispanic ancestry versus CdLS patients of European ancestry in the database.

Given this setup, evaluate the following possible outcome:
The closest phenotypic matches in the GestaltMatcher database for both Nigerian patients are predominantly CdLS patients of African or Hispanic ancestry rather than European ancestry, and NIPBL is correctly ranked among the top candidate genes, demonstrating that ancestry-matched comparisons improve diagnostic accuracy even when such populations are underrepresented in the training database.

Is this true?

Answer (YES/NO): YES